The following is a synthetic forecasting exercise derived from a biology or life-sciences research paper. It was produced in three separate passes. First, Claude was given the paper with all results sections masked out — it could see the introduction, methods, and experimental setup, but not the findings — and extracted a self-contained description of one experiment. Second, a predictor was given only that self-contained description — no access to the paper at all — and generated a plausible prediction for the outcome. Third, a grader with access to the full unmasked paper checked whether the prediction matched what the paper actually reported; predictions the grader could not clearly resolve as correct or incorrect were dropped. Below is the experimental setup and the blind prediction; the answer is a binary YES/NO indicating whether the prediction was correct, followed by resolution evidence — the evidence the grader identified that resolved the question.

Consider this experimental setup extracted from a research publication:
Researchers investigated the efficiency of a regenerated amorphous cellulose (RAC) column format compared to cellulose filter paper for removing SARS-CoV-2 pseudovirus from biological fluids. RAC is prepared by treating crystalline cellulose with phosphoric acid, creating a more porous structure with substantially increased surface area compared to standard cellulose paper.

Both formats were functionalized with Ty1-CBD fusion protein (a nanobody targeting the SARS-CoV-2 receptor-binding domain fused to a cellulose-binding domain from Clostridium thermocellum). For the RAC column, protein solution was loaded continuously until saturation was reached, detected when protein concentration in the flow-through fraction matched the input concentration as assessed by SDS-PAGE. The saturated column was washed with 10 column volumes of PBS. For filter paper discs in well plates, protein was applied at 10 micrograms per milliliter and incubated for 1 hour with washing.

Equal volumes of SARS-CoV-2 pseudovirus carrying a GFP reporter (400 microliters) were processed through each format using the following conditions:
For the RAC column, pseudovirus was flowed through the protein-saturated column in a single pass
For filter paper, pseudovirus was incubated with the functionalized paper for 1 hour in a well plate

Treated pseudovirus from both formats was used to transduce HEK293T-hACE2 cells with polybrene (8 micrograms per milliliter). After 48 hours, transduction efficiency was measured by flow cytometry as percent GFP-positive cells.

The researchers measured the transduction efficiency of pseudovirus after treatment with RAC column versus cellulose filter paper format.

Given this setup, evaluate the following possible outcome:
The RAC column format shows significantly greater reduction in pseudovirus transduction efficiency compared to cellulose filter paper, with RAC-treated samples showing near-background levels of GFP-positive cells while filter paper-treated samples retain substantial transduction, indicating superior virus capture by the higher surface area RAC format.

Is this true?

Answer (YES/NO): NO